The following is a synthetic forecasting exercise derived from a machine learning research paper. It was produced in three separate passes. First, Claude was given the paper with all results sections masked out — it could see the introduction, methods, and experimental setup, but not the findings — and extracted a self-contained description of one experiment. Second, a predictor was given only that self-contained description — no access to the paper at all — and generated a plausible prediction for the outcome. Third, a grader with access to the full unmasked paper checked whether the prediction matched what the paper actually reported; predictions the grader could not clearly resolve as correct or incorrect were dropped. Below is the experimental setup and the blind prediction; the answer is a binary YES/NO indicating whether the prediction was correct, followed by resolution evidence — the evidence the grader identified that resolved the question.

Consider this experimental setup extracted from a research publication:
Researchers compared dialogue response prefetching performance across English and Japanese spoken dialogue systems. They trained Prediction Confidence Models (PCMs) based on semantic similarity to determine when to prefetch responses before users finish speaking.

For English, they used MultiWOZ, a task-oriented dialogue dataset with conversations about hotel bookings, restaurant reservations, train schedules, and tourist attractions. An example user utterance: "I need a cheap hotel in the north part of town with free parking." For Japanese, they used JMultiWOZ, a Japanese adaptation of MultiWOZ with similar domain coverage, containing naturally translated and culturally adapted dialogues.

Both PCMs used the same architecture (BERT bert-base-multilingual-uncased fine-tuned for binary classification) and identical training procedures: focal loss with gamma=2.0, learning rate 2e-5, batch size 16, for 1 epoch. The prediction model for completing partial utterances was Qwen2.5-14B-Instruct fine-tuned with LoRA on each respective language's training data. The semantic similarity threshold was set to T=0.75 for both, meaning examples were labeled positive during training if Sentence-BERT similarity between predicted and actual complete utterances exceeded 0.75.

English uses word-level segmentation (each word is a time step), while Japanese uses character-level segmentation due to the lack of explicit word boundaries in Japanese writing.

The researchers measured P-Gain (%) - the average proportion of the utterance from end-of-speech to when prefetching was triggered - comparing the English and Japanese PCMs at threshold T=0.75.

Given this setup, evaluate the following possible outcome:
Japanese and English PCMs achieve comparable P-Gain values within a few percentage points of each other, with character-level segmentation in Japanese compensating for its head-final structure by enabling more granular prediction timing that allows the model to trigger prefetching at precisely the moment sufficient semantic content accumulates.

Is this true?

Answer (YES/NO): NO